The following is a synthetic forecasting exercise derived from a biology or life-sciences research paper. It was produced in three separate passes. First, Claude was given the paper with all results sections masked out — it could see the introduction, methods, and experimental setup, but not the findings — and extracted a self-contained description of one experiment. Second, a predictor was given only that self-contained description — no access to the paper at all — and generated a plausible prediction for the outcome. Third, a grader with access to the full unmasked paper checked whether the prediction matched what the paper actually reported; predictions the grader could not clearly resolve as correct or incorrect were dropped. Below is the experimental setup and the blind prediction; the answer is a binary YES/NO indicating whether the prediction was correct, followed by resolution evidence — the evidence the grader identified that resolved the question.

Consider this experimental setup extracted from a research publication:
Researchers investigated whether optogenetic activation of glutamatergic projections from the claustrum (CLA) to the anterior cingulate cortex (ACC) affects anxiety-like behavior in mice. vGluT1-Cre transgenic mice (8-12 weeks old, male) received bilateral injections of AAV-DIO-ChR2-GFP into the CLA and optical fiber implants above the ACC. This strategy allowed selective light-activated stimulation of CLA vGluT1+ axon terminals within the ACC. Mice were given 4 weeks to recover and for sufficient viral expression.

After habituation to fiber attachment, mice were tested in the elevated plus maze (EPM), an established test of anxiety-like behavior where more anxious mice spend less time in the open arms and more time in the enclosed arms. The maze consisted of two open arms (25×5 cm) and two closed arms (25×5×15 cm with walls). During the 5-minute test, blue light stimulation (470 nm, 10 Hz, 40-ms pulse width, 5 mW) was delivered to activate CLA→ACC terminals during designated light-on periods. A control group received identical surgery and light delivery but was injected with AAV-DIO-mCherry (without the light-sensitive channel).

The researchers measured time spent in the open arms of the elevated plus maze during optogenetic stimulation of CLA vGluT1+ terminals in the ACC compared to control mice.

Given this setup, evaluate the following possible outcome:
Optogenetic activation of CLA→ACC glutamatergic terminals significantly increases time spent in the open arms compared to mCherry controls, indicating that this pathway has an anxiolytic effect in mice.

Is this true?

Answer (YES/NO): NO